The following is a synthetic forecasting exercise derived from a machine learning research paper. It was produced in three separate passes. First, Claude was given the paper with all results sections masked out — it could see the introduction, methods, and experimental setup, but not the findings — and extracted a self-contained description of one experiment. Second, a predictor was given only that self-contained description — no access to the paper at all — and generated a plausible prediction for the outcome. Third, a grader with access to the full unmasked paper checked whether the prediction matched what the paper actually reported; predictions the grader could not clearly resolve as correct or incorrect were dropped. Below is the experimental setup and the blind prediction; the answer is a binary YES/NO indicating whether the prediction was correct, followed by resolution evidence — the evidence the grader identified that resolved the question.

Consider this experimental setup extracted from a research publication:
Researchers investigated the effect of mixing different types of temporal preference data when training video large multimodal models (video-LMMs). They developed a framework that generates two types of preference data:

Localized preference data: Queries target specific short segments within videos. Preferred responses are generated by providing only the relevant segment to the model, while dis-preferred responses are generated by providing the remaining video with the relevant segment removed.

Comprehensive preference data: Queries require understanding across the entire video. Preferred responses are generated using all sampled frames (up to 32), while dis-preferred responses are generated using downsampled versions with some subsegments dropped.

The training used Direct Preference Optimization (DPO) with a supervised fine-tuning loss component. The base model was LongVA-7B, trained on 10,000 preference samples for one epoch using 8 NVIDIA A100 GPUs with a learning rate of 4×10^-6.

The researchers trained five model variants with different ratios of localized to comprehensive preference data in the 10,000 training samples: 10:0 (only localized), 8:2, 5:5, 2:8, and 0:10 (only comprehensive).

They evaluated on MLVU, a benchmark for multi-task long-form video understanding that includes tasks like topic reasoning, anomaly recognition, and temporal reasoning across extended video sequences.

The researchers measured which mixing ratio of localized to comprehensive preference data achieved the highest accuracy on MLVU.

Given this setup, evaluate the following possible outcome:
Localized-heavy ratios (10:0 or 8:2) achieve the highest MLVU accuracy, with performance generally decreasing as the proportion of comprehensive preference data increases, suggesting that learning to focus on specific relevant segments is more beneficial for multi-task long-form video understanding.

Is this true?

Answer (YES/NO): NO